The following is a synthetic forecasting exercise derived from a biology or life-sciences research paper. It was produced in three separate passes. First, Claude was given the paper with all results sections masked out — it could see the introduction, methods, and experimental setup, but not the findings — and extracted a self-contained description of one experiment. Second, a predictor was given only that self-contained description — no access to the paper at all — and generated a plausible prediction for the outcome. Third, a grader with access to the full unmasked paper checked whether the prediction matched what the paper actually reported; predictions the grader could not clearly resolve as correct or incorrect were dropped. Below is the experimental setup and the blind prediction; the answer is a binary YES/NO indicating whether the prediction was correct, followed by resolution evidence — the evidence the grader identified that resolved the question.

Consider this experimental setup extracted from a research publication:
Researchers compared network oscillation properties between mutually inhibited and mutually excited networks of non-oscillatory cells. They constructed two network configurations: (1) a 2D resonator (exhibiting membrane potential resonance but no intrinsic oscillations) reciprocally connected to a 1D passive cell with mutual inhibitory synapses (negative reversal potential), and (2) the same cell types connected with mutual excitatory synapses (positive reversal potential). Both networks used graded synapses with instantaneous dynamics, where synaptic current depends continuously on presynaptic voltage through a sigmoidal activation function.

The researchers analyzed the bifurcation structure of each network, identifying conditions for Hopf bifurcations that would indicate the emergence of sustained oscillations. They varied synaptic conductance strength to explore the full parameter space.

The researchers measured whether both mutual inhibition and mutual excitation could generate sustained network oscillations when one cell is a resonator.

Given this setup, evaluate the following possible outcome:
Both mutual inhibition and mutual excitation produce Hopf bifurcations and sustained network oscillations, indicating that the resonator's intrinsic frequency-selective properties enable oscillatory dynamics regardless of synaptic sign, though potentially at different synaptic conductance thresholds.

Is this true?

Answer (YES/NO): YES